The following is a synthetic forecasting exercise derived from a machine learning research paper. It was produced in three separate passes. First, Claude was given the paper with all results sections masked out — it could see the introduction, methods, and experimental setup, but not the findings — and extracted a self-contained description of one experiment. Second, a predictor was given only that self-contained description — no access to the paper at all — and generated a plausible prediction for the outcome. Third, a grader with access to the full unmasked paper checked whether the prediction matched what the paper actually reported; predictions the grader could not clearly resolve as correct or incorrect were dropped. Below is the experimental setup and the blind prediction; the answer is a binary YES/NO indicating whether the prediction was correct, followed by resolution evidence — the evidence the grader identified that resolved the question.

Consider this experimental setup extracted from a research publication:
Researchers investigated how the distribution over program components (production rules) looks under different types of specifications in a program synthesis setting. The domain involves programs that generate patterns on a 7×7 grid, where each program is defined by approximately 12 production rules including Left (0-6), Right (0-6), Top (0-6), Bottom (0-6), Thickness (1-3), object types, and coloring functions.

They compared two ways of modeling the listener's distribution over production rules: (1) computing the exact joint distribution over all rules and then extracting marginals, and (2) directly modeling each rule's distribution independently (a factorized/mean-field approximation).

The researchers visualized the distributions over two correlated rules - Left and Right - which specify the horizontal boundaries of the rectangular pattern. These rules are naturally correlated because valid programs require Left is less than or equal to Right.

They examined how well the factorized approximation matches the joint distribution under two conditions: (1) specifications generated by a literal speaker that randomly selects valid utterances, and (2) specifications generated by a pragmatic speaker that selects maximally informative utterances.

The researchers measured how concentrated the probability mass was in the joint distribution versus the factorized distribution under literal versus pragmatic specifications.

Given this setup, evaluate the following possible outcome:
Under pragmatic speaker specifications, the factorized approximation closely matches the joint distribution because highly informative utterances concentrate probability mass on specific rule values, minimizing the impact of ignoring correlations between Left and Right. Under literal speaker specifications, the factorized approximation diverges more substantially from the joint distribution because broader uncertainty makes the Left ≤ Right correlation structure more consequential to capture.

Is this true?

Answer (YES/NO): YES